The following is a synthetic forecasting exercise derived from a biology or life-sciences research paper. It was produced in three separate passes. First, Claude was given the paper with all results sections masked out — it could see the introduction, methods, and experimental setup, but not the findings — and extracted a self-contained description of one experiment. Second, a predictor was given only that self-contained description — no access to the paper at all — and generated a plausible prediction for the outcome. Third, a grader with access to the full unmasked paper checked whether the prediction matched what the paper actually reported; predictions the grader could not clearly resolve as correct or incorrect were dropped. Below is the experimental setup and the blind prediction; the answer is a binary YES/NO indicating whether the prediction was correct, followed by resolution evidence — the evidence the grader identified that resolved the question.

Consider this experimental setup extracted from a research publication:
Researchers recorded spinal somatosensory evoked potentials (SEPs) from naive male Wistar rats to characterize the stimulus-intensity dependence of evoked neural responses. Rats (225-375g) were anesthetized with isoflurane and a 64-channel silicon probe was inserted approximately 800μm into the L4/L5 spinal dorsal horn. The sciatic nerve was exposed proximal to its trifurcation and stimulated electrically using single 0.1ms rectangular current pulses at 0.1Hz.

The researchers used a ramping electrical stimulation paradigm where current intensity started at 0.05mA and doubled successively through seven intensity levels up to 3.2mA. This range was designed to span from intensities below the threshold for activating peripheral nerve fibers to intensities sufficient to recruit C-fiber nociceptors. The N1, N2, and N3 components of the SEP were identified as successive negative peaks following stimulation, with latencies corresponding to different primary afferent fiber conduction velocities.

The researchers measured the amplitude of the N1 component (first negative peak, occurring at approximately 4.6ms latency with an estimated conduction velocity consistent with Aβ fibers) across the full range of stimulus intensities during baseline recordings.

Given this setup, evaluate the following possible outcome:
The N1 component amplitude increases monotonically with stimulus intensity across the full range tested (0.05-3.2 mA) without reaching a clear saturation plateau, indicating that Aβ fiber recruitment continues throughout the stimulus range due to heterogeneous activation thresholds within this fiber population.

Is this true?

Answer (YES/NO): NO